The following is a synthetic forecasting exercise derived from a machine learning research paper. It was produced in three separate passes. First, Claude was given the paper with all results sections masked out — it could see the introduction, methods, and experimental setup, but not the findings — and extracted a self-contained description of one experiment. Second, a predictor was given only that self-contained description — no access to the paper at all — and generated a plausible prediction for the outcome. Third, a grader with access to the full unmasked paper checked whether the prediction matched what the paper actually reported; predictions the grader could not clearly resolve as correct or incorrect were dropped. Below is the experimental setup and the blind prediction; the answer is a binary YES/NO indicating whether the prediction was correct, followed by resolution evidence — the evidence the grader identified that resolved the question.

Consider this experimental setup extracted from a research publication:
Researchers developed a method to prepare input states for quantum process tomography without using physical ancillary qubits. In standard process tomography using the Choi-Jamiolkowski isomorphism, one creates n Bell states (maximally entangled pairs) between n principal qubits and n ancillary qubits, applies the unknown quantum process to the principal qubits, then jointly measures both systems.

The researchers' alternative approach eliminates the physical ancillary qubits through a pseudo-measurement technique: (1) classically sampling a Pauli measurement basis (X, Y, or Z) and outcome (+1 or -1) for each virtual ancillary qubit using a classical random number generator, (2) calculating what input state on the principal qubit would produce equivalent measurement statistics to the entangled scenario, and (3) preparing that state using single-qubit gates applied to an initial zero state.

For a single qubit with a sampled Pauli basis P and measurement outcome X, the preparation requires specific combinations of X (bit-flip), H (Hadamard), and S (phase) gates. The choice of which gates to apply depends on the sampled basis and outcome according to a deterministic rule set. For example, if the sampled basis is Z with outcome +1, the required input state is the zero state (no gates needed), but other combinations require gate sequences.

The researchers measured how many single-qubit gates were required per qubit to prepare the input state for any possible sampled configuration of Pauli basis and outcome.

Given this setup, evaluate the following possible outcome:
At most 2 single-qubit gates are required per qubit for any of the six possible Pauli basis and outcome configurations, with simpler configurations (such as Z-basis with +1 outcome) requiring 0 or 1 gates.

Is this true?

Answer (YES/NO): YES